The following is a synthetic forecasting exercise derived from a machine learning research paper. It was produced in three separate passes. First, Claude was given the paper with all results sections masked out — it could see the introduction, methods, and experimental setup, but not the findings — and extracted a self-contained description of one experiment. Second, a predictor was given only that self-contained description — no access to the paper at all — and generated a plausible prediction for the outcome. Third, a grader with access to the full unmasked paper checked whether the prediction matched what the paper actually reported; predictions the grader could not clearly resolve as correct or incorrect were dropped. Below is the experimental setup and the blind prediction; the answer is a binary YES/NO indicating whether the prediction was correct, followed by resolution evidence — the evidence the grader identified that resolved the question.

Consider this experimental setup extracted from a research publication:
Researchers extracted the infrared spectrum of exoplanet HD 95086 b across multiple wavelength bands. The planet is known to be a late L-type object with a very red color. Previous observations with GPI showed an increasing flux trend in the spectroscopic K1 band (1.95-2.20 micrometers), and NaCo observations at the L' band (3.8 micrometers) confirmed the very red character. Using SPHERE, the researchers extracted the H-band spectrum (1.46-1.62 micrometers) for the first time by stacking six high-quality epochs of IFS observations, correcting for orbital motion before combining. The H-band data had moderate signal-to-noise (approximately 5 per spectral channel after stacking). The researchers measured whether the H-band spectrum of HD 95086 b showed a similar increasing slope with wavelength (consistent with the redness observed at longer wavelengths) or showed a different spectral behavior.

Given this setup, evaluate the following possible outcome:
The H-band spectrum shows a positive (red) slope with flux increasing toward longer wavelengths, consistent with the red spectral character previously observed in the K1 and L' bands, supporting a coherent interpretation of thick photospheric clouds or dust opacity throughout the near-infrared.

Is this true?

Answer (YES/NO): YES